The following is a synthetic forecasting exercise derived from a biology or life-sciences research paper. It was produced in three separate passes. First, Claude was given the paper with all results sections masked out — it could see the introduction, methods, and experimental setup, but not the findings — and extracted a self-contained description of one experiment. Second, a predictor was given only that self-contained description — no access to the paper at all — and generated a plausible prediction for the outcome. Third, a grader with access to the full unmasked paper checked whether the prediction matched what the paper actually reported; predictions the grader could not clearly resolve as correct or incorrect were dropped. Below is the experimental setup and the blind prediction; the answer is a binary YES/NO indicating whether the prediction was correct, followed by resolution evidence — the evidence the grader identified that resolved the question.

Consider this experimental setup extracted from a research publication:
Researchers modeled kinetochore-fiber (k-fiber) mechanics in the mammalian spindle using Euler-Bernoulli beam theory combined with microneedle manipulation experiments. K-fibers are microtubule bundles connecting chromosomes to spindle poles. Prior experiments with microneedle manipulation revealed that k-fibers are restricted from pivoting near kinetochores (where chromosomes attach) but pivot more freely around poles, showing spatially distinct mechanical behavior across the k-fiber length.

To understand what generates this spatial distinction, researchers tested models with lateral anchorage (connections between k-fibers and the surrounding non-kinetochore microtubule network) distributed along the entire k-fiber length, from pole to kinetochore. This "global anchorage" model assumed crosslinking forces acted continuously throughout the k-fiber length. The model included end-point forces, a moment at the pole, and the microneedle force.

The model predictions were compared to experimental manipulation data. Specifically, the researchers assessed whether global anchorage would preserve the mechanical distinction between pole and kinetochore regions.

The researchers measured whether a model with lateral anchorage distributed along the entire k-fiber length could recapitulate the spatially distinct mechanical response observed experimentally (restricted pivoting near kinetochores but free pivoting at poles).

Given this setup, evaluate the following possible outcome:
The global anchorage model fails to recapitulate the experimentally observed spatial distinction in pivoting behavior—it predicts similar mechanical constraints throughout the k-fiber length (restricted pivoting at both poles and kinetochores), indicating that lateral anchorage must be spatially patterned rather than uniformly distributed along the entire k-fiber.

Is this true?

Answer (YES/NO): YES